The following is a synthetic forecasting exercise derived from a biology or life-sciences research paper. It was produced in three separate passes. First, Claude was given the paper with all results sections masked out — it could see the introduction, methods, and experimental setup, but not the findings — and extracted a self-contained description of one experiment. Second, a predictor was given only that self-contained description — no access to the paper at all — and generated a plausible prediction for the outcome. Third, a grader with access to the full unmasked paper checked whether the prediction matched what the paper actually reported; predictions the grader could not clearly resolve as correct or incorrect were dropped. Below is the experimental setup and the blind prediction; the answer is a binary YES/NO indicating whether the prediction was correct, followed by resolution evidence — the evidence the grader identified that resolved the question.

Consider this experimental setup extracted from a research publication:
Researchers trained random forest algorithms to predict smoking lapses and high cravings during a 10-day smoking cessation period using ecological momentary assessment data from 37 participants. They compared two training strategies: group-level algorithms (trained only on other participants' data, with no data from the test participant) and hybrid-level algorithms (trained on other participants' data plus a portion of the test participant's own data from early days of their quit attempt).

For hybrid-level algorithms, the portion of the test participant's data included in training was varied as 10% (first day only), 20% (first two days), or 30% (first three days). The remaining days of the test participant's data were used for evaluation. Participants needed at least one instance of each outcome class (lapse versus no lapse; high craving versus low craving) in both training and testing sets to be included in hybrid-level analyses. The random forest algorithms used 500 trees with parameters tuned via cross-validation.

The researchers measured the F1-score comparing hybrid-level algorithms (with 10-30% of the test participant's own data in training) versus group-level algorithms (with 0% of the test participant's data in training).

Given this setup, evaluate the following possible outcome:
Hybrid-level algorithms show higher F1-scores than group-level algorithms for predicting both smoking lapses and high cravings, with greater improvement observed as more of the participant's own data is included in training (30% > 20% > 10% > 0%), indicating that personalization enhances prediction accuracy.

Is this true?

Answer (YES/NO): NO